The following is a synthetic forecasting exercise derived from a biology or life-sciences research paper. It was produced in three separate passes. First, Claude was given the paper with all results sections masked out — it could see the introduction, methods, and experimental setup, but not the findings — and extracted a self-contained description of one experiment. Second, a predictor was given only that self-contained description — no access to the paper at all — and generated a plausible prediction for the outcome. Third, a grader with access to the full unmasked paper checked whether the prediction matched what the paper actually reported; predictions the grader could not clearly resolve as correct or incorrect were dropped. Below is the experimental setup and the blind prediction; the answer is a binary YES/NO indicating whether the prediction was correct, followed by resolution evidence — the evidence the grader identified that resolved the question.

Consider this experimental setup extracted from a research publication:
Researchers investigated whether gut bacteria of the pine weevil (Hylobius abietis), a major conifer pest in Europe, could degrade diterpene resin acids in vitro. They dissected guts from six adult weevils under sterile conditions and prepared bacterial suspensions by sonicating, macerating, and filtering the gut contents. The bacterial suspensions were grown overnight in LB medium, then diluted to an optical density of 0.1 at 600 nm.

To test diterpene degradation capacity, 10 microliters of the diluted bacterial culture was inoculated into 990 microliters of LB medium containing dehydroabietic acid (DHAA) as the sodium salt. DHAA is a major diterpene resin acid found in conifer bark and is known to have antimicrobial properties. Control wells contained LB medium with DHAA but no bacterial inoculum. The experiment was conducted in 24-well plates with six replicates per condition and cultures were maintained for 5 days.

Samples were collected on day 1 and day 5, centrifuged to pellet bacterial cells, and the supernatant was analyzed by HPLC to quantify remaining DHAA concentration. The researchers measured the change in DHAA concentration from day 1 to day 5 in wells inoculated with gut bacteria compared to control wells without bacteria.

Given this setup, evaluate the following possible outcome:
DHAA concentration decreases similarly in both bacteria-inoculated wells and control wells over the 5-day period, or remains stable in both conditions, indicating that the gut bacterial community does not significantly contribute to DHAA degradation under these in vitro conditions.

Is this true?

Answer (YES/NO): NO